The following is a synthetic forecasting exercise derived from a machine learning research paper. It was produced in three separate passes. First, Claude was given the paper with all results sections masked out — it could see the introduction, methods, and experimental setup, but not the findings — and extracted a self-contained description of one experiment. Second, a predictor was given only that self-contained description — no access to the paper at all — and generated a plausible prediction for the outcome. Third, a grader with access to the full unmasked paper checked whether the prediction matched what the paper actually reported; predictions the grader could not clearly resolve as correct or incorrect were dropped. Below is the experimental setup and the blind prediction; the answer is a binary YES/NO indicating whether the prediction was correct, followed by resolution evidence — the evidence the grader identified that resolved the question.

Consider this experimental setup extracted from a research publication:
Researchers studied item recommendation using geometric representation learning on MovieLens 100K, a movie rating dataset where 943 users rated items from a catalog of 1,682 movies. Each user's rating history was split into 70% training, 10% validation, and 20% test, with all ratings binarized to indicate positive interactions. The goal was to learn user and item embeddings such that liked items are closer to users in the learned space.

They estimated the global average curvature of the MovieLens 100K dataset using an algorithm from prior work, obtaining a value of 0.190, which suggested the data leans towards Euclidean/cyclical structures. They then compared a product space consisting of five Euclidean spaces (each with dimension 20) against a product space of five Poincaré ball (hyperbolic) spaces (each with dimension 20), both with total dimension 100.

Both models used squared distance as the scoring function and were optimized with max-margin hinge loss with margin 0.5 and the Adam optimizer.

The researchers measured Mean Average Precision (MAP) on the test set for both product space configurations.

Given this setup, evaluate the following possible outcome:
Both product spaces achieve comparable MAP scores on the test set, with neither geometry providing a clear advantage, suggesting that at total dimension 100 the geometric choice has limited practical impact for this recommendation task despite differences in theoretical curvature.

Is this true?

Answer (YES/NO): NO